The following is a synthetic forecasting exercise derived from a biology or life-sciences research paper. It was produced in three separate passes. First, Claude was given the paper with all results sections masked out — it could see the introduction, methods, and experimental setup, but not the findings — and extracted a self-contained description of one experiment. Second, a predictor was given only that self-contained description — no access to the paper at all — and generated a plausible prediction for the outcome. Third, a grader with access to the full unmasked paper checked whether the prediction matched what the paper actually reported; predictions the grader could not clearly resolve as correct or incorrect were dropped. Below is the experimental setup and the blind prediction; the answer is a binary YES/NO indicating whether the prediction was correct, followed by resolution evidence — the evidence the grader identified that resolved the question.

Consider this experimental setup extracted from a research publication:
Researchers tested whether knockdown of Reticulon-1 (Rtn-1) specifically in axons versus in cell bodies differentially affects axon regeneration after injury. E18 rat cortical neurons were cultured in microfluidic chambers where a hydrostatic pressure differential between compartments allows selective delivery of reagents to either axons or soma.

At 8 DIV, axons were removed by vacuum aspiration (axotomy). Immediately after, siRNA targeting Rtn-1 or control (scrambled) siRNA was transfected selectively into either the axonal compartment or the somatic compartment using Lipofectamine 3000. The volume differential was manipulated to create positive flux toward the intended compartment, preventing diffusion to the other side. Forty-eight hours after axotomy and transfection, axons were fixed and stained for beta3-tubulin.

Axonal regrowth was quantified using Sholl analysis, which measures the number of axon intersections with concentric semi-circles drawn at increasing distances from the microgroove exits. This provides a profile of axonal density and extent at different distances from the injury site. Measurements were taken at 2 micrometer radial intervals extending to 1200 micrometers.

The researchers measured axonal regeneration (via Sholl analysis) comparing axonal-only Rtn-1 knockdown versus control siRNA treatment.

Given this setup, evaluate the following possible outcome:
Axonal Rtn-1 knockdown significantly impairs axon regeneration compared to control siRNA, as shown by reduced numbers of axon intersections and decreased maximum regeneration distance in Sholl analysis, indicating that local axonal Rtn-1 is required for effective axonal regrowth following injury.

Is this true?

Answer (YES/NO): NO